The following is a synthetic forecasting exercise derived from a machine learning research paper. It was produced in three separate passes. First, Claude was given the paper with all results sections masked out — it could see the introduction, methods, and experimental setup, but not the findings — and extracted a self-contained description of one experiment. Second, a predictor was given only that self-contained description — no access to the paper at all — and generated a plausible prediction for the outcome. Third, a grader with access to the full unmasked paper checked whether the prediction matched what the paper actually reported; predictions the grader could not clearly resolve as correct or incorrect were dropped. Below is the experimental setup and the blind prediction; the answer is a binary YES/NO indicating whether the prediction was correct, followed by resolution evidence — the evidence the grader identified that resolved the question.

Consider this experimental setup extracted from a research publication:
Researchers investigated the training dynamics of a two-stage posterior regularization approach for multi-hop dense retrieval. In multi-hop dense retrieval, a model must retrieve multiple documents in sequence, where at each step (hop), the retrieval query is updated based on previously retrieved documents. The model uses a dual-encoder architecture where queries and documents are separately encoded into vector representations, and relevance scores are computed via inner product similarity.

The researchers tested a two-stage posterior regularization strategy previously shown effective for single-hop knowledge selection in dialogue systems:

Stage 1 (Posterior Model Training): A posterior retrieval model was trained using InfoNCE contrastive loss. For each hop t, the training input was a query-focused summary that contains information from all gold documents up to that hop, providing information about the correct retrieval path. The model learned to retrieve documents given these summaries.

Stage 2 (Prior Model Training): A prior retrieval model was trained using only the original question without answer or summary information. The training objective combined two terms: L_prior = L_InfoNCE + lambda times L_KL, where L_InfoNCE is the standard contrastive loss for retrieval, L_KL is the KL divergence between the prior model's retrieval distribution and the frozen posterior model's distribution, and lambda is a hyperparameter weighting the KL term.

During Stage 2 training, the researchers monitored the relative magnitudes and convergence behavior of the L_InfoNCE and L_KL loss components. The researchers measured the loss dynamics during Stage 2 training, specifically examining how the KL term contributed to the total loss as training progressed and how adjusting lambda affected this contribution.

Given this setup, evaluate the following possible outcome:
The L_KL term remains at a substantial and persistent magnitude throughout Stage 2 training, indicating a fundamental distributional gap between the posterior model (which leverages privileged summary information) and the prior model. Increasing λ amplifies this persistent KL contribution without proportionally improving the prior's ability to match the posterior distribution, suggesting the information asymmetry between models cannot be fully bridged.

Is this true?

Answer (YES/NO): YES